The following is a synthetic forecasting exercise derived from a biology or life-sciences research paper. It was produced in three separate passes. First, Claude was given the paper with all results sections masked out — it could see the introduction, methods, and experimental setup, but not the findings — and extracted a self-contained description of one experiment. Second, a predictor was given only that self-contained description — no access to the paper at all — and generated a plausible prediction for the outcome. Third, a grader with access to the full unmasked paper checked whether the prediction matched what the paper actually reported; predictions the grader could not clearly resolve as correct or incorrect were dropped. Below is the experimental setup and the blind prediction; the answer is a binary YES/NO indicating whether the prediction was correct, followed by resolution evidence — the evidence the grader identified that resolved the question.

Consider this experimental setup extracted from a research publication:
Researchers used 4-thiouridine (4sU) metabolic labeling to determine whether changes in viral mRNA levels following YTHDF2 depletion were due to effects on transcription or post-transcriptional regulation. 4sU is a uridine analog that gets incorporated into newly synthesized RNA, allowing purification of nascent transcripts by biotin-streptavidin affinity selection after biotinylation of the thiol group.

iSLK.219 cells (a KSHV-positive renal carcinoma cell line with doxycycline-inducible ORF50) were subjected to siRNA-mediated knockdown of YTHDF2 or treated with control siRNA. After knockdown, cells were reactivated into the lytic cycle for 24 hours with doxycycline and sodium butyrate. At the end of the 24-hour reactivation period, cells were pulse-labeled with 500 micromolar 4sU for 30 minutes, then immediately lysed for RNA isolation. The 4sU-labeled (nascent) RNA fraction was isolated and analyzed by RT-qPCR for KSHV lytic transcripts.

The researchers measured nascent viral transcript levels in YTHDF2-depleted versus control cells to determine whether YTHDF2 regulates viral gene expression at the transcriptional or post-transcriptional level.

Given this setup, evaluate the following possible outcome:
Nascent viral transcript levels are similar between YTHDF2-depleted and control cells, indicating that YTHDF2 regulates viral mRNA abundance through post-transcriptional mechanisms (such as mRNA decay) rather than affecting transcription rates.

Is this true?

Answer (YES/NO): YES